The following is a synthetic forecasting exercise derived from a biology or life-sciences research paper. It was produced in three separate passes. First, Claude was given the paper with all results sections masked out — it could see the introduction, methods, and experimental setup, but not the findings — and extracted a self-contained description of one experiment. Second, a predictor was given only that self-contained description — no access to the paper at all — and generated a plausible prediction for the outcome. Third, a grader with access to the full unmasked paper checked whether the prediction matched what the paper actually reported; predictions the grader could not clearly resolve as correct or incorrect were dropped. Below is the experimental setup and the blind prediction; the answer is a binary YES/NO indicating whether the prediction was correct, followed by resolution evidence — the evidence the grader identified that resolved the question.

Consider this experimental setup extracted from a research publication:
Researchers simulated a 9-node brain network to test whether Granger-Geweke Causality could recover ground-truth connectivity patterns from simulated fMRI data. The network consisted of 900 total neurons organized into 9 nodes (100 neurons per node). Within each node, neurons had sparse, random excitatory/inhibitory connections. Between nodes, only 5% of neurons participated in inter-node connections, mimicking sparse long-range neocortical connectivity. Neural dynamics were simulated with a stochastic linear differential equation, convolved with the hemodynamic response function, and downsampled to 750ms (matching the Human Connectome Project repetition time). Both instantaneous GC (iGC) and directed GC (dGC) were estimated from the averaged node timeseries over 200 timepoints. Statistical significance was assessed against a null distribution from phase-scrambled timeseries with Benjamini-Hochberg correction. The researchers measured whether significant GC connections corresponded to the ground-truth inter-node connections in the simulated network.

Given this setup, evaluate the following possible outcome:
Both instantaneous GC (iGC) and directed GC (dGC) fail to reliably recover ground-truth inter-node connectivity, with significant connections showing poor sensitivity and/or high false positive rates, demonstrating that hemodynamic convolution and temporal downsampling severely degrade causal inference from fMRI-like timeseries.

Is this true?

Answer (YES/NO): NO